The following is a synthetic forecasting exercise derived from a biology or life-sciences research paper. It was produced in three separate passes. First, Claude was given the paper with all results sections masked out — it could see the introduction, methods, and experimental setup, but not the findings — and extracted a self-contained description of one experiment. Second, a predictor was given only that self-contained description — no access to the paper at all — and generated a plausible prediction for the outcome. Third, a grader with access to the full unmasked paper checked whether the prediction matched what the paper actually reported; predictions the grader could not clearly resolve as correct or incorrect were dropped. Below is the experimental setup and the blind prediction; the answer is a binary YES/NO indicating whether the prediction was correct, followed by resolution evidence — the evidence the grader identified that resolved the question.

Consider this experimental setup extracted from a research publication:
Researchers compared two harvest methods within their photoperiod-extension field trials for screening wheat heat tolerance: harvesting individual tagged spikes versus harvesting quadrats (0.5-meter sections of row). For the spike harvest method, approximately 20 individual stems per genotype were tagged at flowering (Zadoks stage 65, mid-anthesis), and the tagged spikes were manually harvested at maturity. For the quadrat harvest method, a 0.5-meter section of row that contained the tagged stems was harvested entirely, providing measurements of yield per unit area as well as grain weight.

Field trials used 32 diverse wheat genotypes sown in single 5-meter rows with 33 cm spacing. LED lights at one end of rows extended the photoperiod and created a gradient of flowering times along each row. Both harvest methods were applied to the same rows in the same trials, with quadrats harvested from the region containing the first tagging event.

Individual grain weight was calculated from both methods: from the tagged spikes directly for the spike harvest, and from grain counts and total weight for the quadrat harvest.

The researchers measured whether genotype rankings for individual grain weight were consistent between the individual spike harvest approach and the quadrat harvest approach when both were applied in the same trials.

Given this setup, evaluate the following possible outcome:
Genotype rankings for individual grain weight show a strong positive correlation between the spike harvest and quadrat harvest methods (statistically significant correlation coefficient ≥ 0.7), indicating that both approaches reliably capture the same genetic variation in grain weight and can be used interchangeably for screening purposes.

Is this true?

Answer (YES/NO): YES